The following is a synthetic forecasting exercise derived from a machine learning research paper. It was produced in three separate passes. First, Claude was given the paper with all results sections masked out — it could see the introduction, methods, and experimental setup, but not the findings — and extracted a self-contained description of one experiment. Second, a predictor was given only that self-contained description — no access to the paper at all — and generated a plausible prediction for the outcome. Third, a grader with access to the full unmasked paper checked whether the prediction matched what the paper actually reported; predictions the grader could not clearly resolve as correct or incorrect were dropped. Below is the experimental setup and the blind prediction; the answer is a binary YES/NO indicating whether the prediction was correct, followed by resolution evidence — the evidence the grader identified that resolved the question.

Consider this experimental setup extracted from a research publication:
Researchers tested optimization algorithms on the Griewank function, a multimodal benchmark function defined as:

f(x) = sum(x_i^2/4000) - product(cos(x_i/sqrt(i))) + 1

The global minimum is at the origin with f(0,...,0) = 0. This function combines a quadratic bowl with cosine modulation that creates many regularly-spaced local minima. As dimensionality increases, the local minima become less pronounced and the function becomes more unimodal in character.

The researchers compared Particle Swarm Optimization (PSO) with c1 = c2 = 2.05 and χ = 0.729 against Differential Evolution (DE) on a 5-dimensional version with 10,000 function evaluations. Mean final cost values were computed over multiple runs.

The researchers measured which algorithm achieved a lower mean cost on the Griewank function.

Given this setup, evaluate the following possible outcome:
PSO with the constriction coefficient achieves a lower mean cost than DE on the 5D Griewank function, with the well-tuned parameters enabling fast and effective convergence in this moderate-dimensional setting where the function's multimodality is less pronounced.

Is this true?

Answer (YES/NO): NO